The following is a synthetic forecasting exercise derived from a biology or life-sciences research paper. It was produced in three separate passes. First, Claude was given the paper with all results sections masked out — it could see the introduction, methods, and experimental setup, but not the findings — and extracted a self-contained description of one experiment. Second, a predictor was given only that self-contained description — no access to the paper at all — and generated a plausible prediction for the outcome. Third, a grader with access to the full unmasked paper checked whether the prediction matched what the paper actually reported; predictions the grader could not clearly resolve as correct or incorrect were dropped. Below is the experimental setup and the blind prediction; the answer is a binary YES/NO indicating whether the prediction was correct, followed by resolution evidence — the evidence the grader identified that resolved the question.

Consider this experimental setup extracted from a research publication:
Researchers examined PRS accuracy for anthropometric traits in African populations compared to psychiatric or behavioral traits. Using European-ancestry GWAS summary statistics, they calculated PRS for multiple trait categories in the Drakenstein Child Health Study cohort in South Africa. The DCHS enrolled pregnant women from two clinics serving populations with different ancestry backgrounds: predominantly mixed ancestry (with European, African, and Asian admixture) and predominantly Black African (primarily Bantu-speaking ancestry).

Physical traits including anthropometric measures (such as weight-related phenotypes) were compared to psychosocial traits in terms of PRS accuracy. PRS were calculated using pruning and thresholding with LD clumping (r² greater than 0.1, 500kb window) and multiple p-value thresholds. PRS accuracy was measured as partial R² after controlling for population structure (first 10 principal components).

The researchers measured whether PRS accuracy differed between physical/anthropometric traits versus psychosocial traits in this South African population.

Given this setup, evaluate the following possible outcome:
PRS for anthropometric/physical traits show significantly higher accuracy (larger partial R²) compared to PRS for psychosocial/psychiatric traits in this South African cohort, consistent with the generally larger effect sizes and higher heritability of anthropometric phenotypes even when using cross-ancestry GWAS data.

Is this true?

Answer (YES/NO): YES